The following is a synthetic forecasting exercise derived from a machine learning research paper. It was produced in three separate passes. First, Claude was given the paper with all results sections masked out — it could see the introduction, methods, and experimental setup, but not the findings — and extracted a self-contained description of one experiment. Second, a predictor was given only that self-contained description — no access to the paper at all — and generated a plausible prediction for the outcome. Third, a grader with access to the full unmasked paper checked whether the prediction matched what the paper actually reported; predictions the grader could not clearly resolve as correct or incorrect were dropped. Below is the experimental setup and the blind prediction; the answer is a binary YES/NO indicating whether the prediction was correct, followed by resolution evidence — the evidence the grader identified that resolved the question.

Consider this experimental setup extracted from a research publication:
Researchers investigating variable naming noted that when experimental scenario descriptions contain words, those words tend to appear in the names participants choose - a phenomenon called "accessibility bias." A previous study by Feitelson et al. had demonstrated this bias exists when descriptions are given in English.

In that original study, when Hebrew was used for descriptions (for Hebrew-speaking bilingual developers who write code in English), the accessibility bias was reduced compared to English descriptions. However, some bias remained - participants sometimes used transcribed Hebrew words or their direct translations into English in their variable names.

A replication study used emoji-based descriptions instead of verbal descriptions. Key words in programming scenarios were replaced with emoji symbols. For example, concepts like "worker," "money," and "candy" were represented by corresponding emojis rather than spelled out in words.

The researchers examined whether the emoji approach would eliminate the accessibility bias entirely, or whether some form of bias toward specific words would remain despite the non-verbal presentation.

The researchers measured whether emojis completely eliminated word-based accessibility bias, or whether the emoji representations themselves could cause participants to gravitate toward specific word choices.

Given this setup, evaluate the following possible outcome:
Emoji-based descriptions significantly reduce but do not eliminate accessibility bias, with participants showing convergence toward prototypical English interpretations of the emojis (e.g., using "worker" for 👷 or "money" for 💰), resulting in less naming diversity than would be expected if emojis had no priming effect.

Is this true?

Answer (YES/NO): NO